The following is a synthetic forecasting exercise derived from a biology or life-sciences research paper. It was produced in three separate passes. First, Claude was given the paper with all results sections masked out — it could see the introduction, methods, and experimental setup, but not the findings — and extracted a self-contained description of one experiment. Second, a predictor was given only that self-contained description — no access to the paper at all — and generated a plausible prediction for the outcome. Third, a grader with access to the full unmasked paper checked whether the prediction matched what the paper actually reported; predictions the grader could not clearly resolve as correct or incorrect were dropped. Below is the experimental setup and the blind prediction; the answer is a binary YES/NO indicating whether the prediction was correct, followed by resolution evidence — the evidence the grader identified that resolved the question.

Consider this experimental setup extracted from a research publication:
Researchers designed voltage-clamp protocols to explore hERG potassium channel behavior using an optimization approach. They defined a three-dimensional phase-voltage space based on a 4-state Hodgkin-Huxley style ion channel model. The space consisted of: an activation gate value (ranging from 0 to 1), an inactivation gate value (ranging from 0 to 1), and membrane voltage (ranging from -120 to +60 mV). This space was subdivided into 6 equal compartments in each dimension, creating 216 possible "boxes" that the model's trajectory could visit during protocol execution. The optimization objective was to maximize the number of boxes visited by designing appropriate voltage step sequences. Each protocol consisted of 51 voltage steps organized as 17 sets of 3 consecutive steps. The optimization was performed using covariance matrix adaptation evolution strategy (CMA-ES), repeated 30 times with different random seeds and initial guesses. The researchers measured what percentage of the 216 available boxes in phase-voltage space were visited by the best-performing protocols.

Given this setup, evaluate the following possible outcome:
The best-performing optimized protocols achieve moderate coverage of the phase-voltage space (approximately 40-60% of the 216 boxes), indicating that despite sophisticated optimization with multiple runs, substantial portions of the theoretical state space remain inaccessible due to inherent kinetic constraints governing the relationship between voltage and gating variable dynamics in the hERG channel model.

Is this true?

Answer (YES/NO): YES